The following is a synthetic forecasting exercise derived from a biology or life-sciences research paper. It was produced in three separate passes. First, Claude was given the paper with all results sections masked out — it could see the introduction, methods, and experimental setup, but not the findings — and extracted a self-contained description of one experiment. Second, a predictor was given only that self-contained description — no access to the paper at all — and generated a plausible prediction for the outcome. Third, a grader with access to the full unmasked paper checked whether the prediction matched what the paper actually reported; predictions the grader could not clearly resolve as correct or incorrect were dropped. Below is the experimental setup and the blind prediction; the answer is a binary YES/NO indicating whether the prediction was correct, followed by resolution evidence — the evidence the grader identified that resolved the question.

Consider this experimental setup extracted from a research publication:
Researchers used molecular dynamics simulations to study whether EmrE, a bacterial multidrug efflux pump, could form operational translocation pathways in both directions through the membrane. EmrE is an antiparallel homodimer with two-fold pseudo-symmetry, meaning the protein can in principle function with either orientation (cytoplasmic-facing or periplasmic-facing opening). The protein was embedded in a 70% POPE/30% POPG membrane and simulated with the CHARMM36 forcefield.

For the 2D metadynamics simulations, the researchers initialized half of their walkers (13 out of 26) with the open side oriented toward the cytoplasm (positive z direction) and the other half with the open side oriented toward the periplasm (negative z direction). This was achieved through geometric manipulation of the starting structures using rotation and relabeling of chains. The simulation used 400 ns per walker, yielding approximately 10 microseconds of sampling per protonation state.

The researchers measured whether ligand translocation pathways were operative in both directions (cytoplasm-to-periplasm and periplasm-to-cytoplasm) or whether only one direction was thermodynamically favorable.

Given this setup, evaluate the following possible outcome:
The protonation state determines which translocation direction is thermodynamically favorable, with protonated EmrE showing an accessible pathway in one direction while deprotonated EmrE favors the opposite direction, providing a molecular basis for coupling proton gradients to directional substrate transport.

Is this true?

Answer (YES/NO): YES